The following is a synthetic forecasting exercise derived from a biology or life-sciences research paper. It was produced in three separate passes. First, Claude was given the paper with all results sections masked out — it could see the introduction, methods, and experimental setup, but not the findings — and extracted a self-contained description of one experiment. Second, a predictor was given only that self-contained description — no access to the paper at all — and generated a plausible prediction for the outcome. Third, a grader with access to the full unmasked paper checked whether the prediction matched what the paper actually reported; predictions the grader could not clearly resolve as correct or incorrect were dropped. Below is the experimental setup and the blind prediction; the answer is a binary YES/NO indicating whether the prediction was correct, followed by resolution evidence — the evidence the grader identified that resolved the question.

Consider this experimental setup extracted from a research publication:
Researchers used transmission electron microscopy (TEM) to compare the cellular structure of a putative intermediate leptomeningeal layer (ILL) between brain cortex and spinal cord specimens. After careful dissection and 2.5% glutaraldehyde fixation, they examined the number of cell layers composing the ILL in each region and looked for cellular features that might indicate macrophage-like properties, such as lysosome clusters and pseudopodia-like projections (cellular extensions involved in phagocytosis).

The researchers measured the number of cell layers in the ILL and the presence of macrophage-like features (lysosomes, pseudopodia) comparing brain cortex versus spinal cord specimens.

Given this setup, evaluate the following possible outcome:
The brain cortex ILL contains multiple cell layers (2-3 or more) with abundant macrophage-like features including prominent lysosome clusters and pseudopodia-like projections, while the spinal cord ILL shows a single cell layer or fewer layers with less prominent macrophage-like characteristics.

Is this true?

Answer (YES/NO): NO